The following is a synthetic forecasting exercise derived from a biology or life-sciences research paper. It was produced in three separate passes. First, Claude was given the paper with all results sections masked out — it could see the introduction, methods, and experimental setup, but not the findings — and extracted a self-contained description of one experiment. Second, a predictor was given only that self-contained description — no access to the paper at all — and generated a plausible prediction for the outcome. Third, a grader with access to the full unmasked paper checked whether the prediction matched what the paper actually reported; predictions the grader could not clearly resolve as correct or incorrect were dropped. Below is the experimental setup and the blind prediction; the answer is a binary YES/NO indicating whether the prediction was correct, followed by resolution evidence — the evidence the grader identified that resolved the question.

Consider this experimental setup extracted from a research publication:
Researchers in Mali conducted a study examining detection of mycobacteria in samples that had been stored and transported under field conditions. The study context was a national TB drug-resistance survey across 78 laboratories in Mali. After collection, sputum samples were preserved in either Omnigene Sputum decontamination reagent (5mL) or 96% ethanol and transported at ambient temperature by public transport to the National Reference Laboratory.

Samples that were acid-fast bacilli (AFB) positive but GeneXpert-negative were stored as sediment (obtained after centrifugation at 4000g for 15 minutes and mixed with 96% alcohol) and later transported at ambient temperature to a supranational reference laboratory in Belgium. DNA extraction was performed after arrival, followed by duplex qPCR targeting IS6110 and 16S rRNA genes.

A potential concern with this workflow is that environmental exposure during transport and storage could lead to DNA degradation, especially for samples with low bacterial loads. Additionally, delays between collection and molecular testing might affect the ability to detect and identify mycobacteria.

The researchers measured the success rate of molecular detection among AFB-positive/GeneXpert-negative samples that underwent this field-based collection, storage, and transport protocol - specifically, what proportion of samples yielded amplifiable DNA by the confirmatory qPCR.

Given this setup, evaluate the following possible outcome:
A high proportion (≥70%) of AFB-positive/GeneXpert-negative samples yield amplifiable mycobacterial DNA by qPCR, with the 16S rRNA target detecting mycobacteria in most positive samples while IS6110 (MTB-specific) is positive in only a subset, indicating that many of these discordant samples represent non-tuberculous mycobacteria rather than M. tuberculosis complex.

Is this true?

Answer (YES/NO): YES